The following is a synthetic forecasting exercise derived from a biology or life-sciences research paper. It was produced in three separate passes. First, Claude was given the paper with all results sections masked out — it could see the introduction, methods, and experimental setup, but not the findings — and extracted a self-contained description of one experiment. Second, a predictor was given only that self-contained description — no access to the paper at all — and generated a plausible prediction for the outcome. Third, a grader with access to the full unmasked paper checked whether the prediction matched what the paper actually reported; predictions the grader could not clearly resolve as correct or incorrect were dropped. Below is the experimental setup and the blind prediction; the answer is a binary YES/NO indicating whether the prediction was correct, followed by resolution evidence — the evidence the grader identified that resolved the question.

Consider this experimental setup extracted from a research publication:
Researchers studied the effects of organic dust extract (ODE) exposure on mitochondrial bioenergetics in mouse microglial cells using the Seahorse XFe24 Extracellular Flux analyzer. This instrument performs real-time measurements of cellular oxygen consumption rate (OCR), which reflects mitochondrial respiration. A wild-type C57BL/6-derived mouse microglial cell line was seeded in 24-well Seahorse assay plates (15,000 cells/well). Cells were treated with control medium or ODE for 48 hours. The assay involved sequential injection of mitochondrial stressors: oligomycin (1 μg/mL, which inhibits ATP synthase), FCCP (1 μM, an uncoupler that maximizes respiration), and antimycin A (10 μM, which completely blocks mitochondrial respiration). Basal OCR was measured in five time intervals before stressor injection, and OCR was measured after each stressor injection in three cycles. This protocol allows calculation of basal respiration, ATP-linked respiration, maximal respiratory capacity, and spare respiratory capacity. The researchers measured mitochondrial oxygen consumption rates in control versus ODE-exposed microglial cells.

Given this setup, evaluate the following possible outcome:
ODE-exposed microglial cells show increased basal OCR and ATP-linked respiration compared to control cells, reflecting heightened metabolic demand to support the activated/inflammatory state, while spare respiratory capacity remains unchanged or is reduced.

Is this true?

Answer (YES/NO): NO